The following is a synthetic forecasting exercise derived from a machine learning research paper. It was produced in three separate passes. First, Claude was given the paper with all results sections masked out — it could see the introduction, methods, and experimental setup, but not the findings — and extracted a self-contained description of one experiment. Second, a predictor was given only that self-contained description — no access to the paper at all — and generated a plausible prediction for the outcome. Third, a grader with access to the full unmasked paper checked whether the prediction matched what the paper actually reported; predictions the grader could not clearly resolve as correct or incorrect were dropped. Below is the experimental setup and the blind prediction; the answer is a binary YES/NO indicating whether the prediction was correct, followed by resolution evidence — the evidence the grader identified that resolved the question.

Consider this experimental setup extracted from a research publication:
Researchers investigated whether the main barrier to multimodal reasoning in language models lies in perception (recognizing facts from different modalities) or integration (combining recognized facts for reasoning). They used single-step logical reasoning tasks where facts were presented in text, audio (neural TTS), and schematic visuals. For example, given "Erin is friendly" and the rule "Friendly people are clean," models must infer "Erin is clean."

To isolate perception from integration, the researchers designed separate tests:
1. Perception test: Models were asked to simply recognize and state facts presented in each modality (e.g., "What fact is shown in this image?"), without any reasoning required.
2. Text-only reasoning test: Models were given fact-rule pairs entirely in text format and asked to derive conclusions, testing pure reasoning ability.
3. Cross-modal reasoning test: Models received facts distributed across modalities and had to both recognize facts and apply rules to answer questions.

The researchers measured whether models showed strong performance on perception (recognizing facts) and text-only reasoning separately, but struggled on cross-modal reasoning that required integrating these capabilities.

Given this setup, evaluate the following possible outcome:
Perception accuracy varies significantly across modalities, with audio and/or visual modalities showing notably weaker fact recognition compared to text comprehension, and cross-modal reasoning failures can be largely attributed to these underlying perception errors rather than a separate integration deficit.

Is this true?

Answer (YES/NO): NO